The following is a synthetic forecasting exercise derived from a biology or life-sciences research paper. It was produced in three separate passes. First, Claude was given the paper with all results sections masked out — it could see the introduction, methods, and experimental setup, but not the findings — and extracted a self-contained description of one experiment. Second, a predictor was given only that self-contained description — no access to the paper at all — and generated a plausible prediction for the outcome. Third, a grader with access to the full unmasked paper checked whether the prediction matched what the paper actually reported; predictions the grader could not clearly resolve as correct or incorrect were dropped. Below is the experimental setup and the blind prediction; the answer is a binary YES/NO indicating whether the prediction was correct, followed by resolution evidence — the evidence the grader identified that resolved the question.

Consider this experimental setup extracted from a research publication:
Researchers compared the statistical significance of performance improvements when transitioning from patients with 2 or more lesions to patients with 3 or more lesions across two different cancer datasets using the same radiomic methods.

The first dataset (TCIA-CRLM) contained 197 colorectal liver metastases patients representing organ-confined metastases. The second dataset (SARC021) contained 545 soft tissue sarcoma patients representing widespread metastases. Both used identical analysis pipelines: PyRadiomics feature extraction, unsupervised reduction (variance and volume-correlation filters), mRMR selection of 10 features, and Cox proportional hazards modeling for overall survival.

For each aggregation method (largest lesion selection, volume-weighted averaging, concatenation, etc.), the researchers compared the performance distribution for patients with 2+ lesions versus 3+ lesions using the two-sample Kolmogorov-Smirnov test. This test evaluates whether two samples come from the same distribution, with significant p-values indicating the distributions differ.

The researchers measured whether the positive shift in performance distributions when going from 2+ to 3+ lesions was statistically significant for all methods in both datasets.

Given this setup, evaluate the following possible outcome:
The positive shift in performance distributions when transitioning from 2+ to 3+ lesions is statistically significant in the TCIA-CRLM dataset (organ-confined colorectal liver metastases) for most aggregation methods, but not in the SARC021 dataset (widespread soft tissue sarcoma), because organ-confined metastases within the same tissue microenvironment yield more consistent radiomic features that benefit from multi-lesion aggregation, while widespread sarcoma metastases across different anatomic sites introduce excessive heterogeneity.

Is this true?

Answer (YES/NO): NO